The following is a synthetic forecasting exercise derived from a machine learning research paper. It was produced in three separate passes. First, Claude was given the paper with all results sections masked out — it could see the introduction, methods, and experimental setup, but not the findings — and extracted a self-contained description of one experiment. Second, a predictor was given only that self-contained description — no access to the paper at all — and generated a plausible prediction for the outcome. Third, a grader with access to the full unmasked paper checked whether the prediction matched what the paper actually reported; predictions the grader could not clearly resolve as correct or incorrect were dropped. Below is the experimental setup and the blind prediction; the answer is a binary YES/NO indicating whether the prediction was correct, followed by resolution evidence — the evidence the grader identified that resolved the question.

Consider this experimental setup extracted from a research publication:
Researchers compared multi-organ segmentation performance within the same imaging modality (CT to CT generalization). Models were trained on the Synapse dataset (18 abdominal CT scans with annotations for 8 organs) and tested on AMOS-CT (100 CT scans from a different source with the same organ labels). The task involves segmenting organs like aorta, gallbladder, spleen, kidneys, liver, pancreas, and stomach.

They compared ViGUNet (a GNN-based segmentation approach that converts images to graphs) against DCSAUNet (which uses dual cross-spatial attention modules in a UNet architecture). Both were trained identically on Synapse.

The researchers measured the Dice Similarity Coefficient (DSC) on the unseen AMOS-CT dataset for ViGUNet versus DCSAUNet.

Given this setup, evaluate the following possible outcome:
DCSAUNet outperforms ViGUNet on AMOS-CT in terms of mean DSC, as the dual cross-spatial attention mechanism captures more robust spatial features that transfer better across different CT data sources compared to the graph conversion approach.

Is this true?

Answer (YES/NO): NO